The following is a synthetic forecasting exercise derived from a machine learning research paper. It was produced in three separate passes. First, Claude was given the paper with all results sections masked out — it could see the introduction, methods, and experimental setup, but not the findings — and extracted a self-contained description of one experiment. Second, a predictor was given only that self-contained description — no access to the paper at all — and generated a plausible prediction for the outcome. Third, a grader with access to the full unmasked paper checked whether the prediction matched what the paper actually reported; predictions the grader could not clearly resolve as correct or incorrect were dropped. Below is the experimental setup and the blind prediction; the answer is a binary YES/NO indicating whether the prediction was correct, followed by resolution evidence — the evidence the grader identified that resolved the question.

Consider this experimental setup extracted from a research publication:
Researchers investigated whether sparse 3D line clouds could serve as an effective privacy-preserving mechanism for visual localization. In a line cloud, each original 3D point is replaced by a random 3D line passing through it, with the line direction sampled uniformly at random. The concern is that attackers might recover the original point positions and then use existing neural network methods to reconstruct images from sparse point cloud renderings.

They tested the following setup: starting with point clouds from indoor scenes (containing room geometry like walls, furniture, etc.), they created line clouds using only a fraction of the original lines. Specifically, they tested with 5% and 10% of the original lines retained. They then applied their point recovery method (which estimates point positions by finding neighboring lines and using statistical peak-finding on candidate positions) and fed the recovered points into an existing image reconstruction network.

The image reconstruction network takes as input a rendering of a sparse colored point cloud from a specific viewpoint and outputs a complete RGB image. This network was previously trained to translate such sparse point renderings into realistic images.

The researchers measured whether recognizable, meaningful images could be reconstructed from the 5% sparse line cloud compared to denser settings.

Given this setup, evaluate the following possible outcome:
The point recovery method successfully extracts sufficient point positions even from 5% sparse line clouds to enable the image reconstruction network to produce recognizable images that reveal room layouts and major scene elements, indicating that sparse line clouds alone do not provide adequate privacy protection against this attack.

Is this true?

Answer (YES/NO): NO